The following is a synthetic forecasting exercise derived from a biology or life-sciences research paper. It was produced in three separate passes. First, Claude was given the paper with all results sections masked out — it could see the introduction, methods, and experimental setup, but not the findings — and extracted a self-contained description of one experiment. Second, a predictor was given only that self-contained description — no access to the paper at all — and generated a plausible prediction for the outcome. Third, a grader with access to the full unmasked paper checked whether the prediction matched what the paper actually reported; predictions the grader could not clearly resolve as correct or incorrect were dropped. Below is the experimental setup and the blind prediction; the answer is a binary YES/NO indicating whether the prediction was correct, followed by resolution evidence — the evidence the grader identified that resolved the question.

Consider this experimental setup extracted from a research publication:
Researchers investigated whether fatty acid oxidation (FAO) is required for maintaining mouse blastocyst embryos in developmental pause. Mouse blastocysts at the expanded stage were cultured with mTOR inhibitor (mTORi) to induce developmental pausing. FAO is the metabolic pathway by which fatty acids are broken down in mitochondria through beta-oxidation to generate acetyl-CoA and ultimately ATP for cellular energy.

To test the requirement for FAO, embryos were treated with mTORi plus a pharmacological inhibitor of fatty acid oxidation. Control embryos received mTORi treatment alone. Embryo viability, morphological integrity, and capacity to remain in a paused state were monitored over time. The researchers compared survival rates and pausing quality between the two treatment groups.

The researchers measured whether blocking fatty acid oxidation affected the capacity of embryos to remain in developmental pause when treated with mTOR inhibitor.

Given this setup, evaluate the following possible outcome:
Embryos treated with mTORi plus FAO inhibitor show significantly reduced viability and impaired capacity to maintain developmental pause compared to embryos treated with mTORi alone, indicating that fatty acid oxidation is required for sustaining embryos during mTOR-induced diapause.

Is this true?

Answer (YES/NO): YES